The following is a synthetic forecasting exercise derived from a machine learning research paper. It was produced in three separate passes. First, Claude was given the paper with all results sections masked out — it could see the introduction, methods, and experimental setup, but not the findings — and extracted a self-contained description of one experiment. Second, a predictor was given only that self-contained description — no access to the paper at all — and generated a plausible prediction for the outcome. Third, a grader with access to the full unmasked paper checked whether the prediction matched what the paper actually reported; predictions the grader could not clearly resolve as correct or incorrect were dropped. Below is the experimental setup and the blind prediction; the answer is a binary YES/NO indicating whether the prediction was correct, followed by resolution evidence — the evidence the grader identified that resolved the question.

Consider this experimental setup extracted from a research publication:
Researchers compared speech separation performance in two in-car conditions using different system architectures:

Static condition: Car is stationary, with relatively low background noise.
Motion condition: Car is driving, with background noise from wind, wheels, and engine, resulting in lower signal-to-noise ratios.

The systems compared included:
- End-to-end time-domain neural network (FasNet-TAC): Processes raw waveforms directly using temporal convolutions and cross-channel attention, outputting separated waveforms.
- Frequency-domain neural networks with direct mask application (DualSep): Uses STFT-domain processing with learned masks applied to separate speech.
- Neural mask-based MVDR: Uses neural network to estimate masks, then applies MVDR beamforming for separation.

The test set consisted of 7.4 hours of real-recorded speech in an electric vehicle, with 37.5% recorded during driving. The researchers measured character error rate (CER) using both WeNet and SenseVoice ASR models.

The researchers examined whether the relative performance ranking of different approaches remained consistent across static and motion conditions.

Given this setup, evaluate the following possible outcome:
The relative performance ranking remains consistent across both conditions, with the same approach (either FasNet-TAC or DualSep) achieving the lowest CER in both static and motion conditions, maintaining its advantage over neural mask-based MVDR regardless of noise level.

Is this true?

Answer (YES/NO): NO